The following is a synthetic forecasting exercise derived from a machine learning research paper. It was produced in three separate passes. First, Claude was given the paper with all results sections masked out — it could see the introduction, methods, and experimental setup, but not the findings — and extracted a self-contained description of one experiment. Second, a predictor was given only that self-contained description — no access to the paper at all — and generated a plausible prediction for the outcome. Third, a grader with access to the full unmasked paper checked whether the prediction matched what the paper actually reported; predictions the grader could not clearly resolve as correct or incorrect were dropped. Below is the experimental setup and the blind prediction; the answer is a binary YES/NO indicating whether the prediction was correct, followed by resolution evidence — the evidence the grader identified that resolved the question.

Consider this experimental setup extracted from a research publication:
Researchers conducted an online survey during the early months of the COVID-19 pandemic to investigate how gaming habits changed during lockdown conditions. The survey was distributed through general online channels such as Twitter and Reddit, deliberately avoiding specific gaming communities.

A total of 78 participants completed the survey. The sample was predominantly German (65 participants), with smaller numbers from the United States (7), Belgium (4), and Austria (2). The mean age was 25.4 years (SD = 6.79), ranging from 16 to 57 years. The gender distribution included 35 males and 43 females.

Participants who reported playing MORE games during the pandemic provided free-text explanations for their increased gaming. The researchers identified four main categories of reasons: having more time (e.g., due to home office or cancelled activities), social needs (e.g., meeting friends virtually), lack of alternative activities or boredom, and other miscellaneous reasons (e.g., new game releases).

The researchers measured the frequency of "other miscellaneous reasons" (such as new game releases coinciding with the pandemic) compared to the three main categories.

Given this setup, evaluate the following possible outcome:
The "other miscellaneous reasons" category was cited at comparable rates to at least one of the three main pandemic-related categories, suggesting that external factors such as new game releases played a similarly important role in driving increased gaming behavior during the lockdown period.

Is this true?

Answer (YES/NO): NO